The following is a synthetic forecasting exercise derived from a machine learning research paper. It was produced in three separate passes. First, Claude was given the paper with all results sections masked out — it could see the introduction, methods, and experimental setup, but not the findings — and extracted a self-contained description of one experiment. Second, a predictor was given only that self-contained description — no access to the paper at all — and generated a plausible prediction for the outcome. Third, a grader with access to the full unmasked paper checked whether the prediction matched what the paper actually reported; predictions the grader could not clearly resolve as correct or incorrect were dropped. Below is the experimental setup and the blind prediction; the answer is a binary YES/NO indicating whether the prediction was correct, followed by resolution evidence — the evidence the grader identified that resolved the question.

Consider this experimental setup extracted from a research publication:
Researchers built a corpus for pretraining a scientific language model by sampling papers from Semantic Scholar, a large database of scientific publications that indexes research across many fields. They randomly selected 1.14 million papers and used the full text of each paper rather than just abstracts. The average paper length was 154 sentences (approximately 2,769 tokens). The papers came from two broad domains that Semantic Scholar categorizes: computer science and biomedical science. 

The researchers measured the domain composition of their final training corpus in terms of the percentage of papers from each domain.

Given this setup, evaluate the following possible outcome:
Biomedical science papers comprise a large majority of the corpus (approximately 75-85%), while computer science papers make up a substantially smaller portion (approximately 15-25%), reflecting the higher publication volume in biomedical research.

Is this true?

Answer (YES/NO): YES